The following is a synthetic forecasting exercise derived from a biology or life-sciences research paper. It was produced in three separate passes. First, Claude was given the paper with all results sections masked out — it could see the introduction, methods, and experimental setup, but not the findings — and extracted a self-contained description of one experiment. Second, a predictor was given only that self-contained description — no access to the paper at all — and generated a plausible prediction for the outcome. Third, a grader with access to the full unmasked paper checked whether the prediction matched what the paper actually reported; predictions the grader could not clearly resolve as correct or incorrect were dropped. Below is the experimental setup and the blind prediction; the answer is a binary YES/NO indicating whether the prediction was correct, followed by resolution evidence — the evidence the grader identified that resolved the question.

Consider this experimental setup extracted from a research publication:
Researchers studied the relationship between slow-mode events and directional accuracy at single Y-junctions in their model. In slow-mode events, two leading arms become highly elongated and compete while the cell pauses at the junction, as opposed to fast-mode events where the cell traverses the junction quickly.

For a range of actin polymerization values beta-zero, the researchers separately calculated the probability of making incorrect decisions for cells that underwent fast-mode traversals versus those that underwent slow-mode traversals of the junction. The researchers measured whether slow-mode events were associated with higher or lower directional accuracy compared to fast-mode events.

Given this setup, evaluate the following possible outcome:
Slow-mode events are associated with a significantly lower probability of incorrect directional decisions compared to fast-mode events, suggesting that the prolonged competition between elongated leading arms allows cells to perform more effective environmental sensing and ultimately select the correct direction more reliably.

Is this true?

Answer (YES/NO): YES